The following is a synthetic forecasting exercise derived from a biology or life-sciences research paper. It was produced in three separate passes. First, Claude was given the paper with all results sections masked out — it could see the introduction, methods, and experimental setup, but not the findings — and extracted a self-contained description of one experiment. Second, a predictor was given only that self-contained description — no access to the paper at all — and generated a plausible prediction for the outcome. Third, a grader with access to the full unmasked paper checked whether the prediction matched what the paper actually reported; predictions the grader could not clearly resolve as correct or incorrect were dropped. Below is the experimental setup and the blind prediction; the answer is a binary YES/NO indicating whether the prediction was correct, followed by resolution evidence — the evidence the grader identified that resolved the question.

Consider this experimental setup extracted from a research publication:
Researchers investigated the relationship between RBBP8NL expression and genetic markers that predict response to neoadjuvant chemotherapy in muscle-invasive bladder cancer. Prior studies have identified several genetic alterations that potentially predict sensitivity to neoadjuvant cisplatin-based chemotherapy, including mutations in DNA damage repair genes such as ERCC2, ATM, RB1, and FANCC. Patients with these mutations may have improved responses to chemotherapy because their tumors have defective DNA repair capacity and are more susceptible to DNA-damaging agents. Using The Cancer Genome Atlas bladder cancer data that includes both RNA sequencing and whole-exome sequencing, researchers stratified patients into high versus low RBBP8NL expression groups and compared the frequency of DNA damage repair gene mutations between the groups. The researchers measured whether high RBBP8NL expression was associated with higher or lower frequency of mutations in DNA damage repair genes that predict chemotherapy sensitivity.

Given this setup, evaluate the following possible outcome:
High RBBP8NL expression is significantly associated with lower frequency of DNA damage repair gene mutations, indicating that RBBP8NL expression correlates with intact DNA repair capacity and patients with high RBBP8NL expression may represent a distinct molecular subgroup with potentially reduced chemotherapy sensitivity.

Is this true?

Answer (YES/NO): YES